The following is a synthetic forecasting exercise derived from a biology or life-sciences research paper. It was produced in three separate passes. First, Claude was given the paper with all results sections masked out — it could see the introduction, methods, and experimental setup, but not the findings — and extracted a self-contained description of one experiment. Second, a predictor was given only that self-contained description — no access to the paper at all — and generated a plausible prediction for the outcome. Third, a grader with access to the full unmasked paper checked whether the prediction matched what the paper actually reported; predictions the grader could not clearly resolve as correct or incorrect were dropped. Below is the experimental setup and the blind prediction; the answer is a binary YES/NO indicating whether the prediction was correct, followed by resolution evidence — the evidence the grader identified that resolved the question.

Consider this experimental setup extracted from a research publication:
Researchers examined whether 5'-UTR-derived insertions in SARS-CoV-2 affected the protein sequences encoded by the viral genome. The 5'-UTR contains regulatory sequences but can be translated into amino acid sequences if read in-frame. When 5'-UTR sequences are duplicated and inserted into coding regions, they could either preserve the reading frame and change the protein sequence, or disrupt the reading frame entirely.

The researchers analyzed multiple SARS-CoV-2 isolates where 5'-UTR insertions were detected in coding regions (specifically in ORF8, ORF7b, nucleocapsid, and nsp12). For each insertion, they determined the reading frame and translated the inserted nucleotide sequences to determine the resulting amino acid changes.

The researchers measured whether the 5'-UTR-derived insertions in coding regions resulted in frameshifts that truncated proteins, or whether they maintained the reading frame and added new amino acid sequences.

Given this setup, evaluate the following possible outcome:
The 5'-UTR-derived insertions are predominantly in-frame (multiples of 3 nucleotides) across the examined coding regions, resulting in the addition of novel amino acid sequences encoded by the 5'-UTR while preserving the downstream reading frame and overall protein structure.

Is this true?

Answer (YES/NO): YES